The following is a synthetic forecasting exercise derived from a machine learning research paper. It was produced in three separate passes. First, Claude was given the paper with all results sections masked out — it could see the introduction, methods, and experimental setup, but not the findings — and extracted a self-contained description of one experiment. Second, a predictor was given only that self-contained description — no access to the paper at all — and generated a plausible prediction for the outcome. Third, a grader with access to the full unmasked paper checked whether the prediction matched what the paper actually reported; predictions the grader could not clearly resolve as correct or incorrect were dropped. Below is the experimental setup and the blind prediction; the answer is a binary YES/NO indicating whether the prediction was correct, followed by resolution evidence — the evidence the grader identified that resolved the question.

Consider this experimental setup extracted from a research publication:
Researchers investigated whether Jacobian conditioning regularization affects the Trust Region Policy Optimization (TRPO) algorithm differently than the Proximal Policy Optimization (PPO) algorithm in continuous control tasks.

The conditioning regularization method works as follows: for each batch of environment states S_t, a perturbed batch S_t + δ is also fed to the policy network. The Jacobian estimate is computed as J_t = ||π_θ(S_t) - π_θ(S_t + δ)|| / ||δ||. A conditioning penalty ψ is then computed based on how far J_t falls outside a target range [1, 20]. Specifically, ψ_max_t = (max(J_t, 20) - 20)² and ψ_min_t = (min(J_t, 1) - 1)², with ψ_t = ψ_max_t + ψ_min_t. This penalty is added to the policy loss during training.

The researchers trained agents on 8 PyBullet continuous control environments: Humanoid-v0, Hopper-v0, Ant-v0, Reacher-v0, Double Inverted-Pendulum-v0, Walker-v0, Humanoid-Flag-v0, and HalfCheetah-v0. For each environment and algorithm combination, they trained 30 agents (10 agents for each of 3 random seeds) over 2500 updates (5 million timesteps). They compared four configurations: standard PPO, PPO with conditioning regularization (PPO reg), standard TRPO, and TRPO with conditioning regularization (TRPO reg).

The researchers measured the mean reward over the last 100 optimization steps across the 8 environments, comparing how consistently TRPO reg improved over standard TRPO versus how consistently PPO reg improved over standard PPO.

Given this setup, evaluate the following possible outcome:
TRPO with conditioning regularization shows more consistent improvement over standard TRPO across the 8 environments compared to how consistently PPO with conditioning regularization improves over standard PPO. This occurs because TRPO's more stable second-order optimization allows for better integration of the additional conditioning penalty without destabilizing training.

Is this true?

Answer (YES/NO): YES